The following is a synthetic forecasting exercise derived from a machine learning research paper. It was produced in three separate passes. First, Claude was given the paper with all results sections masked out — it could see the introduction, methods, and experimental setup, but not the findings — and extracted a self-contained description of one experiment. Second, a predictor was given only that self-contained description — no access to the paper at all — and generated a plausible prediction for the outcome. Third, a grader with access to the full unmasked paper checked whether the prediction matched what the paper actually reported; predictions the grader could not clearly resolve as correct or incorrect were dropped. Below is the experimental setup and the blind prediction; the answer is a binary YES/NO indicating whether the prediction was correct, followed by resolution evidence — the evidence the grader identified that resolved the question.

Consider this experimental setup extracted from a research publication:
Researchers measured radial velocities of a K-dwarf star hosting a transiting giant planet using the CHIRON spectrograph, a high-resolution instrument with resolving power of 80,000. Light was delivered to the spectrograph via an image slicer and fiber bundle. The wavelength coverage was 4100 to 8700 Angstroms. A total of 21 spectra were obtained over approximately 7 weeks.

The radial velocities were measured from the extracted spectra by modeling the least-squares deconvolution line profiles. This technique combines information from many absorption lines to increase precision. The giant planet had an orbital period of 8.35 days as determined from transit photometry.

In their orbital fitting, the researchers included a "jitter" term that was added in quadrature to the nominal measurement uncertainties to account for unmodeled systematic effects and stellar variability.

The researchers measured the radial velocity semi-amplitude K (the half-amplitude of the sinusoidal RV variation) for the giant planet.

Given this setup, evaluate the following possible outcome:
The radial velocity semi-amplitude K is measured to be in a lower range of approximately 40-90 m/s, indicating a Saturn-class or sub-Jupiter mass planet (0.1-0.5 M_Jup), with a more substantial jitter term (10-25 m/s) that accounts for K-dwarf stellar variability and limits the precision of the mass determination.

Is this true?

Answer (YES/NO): NO